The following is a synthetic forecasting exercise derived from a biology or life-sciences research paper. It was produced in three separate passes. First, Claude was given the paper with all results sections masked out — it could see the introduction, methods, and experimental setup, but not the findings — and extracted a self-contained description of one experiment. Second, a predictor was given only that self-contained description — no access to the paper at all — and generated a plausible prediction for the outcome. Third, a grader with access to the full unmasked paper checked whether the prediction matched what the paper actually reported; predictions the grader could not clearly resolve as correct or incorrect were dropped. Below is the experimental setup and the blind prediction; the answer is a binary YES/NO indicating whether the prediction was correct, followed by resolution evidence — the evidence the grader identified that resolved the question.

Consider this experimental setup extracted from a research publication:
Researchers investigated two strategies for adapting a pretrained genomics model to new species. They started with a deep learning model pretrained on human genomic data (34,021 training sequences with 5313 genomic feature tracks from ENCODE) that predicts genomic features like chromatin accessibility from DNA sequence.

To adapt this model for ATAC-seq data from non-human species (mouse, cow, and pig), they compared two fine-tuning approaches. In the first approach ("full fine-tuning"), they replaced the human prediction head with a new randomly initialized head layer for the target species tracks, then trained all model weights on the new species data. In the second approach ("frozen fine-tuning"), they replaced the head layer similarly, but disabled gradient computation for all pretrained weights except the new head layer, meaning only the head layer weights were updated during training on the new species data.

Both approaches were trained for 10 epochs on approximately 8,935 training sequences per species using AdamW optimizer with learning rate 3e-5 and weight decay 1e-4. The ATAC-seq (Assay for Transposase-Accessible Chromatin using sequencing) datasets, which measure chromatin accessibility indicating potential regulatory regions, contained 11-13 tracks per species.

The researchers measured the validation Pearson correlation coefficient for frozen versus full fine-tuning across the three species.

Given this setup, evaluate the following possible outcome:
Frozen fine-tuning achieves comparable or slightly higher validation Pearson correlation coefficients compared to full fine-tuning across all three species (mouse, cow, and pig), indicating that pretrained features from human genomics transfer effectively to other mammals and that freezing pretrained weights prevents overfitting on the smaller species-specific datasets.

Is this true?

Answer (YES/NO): NO